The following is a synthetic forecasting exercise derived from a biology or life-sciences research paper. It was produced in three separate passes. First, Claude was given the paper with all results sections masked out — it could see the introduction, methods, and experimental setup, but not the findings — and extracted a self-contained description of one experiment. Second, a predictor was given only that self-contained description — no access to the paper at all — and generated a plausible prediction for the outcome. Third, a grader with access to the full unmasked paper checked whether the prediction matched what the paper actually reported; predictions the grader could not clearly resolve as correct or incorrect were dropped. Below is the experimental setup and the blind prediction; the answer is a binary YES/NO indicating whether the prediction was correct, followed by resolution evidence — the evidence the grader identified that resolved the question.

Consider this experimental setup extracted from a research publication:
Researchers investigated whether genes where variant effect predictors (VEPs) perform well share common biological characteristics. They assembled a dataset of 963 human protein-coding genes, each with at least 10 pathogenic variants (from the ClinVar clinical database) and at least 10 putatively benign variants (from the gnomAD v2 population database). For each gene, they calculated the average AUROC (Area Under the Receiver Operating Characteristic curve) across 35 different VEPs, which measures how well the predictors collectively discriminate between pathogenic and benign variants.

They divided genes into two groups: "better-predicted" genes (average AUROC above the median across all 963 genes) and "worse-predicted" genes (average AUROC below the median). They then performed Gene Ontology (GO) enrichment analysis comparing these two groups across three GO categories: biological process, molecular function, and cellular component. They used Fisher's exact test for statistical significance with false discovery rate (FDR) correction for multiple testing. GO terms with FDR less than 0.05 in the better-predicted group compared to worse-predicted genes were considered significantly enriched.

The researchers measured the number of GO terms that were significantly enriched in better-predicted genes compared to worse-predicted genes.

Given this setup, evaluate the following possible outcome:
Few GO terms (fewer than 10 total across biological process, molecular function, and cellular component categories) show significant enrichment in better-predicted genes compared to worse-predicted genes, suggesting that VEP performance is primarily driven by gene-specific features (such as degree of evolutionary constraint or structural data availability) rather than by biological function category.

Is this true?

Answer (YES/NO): NO